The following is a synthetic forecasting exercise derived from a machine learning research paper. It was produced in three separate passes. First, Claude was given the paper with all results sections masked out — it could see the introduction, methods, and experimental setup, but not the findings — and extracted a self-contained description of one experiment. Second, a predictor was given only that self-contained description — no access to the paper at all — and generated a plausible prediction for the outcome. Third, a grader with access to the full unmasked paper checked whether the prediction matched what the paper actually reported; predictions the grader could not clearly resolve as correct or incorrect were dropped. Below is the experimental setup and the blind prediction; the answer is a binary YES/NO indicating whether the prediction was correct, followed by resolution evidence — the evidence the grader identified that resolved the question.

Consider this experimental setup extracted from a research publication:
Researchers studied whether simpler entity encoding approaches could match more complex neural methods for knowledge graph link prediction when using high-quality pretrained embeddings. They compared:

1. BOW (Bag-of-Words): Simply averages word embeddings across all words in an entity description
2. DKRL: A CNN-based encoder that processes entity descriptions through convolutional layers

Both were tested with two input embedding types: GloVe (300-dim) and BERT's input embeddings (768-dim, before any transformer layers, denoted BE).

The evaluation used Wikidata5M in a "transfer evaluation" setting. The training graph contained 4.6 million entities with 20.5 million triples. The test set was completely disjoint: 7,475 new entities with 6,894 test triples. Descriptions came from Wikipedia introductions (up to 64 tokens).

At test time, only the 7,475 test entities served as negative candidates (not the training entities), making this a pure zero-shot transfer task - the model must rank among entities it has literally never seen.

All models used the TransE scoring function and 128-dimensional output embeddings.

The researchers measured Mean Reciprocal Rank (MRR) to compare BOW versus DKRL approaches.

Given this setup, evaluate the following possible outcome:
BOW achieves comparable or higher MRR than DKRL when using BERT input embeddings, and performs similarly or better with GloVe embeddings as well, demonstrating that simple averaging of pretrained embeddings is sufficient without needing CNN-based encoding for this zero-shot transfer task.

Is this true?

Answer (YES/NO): YES